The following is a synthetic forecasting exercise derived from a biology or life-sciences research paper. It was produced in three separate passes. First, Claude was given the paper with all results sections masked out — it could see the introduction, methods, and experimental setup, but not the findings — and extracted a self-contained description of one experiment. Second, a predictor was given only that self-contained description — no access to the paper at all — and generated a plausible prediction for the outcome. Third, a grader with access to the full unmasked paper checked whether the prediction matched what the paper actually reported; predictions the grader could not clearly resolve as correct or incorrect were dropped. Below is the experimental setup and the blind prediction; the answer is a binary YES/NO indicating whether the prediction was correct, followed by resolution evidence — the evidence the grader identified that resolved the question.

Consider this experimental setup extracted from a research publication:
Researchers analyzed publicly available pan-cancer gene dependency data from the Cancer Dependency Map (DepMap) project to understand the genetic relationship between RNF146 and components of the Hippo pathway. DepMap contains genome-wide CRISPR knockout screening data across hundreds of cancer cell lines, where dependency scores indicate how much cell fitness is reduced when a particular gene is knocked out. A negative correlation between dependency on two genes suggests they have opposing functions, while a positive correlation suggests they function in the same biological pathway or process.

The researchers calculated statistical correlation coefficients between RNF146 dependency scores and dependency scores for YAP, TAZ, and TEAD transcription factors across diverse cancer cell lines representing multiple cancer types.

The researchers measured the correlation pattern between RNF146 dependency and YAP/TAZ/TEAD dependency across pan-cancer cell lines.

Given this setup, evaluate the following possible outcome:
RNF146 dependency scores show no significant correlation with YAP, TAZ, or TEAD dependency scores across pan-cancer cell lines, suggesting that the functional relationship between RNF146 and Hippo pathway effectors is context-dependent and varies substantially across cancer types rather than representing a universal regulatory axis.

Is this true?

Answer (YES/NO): NO